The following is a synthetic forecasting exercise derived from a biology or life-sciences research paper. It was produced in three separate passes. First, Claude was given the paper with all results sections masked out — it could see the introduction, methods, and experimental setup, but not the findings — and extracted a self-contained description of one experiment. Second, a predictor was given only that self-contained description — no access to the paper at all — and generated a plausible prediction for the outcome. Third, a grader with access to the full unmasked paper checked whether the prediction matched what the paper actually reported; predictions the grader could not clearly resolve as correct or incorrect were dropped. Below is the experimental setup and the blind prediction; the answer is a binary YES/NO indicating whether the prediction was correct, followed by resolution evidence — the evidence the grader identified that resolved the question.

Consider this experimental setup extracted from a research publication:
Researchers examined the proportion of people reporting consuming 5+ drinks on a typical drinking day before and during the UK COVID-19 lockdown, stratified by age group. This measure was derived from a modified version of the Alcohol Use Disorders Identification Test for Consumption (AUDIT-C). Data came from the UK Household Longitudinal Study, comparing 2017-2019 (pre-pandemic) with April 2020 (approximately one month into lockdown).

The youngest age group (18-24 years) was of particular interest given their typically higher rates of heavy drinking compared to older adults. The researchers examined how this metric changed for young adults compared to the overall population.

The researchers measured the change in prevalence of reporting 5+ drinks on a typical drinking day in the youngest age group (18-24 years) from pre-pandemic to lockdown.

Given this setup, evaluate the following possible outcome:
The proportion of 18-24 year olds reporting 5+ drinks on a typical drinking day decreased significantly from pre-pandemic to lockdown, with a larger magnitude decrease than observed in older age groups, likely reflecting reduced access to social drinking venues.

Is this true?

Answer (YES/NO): YES